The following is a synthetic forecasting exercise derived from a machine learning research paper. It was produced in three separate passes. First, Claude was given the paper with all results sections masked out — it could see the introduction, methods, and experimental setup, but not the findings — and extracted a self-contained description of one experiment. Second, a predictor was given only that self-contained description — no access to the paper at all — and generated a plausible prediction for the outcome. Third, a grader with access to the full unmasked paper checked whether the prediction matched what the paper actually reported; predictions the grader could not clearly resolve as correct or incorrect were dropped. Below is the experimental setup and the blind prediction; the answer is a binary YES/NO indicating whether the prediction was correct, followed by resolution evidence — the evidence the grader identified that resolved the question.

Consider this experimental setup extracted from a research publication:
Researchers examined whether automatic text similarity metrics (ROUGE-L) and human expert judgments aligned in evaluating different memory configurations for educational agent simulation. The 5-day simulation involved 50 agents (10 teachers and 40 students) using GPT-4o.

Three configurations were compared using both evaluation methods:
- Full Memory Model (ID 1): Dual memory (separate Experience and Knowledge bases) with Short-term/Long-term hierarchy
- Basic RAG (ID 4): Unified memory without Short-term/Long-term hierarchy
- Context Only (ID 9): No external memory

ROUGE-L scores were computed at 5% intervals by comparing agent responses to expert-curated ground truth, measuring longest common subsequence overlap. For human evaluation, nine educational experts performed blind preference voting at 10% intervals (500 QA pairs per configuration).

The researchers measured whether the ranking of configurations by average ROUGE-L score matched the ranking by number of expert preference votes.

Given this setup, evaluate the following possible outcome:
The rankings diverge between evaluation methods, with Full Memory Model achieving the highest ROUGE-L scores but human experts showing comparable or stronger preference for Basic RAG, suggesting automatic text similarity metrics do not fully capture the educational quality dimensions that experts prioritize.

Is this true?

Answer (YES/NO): NO